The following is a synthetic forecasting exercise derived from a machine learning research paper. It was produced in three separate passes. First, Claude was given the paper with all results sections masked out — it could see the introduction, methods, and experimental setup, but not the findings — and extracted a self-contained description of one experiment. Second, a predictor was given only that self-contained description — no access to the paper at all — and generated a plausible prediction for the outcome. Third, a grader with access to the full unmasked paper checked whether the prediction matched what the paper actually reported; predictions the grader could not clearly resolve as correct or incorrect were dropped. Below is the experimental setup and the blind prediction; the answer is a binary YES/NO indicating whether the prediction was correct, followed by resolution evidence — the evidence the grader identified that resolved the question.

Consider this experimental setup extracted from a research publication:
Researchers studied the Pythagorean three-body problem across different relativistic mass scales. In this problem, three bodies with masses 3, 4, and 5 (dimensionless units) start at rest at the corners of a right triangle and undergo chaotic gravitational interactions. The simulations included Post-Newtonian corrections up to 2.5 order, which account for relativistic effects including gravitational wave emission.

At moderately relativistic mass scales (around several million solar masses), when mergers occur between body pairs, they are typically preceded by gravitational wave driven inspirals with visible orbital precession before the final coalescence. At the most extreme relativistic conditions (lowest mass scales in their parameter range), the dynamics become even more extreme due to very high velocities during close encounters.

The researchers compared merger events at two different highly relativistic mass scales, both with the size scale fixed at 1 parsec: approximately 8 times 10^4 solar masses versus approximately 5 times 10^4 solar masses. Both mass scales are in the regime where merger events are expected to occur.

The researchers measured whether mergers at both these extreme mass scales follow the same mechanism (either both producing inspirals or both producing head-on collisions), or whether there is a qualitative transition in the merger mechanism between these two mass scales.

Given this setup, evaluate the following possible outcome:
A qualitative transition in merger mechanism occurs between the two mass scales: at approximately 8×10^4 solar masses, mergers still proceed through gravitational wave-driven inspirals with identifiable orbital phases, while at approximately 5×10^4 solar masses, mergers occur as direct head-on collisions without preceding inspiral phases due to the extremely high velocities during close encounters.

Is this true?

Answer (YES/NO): YES